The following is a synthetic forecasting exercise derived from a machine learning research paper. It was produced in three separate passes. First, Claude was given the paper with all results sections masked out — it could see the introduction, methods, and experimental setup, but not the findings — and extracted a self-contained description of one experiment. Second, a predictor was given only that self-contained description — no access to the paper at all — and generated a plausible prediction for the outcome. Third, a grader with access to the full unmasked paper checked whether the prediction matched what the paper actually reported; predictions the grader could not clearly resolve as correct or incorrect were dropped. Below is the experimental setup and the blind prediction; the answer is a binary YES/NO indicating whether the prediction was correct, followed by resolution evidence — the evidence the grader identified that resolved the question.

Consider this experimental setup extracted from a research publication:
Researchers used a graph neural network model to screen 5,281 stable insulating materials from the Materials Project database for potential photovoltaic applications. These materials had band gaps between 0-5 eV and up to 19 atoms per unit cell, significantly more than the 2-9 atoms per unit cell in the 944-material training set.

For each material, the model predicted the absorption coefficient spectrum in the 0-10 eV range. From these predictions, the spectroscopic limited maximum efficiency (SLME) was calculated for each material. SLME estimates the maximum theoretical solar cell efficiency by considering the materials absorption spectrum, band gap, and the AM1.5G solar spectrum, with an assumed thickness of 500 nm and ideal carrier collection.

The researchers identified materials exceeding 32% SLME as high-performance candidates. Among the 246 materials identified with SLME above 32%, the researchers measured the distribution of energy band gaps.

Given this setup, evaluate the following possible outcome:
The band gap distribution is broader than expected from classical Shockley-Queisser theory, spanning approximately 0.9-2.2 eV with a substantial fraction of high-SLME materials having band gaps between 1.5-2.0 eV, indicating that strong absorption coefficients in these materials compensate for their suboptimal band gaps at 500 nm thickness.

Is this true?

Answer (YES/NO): NO